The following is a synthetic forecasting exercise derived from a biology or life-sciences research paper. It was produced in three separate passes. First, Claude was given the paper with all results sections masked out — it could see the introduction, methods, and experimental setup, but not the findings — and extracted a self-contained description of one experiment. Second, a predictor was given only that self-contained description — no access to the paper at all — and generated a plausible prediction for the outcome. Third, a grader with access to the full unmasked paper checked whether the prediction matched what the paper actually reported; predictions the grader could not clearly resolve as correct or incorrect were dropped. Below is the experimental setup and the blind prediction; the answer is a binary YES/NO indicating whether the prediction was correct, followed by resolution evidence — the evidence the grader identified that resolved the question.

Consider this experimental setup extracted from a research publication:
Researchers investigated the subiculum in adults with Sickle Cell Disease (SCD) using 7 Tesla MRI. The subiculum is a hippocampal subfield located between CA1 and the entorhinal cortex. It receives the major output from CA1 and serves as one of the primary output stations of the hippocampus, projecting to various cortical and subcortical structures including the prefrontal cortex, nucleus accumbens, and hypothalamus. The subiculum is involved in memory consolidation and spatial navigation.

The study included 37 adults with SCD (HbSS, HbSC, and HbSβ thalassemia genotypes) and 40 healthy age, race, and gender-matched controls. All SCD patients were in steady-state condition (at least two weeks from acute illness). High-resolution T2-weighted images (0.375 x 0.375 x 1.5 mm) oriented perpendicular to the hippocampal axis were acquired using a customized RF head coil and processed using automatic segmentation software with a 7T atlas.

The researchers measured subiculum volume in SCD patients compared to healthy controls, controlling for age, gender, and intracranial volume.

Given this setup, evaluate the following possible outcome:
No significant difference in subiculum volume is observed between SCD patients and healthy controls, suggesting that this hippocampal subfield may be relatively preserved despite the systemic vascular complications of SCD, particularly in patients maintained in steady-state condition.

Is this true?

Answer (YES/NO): YES